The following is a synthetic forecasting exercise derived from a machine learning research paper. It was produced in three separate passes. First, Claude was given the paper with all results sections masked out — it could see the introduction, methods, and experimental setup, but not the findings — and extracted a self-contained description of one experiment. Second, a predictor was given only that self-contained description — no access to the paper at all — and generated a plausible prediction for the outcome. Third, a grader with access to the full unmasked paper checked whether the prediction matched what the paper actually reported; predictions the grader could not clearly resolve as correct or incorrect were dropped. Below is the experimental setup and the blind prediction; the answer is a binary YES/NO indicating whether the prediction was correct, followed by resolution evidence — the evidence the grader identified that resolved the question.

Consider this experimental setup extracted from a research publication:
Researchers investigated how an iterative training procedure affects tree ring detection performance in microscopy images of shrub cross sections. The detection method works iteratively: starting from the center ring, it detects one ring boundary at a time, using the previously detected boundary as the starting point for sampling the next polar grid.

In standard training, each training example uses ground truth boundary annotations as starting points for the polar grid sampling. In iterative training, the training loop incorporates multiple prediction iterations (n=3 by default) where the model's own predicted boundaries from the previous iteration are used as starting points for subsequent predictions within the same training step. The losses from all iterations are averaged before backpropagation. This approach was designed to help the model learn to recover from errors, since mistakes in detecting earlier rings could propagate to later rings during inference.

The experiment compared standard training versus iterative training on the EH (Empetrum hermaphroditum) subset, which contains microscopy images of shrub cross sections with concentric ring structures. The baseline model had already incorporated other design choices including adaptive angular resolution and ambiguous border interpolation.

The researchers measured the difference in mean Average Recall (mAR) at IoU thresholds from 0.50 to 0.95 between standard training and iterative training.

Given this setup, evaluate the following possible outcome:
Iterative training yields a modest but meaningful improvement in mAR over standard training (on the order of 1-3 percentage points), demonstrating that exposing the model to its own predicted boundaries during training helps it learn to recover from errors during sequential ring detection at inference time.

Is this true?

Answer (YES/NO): YES